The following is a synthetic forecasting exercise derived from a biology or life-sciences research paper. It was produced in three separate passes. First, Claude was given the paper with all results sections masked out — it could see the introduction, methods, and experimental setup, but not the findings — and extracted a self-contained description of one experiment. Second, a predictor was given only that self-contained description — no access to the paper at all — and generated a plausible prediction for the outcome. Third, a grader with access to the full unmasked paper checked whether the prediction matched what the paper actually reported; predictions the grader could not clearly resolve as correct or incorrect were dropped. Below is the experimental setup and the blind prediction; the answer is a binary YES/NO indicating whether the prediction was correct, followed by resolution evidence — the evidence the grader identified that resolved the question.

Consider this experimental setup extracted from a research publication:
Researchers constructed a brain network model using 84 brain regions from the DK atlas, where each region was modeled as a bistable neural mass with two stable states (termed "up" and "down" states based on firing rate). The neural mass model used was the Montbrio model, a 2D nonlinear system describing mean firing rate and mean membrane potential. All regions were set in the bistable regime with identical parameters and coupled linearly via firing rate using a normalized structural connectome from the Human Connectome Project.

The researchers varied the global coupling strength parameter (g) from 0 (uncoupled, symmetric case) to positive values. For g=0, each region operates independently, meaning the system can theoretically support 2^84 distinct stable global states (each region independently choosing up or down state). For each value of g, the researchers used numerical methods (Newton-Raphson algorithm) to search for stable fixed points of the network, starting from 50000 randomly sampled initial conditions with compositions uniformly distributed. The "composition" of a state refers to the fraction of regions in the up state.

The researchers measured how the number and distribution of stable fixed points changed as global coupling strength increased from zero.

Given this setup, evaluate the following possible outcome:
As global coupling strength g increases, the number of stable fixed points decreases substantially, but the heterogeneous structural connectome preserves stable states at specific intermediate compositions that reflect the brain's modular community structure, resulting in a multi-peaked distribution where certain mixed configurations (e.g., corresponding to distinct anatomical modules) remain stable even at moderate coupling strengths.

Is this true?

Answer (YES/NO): NO